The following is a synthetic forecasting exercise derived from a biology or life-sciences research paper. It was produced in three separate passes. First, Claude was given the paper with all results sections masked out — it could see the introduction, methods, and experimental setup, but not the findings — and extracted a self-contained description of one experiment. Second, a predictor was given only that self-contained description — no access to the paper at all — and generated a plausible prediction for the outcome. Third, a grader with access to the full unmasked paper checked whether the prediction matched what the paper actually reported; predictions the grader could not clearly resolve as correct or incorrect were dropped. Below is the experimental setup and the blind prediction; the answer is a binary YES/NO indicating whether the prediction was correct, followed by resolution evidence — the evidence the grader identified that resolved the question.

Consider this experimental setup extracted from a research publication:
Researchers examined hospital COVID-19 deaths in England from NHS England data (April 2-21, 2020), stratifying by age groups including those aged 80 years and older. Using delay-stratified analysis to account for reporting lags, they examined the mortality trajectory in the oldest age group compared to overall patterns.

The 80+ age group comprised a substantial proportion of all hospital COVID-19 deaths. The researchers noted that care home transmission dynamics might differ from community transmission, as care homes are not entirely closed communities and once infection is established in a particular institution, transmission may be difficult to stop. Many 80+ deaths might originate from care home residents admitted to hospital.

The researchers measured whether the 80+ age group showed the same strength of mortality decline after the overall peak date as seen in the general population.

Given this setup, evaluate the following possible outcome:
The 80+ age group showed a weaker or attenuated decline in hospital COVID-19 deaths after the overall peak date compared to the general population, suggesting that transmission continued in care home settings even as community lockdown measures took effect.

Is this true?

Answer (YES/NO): YES